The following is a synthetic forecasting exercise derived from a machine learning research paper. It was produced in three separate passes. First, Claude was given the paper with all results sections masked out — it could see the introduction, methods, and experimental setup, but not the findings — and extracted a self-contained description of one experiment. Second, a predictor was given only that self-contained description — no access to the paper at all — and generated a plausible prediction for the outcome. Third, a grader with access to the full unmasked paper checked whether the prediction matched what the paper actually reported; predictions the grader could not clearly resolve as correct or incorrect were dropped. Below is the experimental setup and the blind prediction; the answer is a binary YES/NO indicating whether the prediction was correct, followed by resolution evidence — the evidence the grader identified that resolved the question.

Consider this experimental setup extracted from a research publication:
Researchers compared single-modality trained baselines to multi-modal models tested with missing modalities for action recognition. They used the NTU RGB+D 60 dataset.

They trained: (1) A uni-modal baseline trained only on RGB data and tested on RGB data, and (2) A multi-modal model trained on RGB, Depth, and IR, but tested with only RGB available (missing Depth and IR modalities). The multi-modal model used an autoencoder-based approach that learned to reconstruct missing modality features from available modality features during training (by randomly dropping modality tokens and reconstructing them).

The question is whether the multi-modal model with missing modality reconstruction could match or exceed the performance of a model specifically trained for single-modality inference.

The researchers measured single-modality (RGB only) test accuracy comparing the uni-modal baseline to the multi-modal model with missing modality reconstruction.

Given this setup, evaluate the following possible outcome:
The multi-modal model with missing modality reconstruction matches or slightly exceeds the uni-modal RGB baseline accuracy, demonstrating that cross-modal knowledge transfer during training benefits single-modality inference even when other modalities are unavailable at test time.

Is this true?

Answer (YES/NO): NO